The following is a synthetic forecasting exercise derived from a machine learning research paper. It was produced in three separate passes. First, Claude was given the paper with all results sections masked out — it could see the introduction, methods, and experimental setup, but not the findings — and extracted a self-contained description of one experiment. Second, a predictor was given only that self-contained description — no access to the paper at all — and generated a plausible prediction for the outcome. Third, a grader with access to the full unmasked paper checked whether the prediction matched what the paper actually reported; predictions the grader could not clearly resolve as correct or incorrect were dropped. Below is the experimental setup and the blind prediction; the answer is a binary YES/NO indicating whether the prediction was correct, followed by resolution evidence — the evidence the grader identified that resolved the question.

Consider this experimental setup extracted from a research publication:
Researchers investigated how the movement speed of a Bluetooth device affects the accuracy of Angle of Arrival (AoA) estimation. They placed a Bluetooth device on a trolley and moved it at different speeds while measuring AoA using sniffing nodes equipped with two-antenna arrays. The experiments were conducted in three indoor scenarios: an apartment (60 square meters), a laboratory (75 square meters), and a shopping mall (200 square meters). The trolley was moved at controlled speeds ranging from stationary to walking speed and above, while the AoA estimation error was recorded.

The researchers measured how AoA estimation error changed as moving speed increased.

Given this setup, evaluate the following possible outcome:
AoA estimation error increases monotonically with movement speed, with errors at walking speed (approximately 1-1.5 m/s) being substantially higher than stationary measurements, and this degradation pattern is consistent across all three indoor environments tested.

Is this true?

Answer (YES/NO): NO